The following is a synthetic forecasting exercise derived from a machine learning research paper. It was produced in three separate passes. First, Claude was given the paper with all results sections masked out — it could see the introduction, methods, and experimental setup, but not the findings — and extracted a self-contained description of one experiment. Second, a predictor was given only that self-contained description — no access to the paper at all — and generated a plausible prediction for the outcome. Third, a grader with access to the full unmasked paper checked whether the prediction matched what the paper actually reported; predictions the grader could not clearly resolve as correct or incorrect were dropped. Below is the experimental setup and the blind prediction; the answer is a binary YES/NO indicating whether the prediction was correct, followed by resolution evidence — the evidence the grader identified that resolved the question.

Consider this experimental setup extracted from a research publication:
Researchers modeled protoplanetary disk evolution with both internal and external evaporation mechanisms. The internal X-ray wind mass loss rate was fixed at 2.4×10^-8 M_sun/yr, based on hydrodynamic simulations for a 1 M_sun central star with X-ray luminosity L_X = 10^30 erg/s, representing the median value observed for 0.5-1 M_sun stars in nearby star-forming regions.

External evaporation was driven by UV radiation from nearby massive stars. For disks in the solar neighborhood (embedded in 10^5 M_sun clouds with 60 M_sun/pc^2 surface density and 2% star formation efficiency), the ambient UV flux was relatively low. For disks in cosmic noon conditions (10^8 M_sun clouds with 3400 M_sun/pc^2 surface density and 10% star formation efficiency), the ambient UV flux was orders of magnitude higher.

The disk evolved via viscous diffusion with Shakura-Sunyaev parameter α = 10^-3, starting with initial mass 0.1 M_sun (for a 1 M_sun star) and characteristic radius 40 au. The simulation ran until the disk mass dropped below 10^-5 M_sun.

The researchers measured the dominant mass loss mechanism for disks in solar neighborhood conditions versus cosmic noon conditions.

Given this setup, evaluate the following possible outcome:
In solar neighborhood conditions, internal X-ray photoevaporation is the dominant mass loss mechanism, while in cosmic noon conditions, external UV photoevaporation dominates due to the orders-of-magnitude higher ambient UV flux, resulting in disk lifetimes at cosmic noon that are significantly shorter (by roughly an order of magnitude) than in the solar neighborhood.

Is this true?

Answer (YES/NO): YES